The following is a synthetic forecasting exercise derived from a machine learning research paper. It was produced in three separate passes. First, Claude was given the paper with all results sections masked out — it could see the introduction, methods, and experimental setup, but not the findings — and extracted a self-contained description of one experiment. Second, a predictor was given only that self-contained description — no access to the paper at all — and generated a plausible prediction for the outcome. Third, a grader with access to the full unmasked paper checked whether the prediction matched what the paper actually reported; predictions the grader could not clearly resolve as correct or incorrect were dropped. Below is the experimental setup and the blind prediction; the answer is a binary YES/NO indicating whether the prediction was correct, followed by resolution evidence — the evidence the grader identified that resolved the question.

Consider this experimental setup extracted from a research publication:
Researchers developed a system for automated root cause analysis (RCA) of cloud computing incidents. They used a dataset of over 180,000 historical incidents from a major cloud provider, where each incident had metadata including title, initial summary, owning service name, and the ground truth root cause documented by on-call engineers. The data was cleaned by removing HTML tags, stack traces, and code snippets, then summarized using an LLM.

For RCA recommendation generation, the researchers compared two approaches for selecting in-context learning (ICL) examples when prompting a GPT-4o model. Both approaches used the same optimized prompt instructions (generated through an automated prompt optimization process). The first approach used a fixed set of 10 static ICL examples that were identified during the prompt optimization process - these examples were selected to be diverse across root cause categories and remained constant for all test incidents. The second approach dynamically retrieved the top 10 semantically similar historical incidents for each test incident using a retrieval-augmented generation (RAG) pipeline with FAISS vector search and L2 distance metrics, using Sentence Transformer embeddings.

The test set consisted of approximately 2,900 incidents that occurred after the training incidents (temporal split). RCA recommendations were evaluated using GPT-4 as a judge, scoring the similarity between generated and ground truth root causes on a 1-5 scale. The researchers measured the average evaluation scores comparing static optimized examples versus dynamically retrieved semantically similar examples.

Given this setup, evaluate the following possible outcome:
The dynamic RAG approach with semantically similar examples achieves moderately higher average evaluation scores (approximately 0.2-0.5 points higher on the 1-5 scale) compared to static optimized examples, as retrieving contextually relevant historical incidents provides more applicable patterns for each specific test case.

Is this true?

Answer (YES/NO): YES